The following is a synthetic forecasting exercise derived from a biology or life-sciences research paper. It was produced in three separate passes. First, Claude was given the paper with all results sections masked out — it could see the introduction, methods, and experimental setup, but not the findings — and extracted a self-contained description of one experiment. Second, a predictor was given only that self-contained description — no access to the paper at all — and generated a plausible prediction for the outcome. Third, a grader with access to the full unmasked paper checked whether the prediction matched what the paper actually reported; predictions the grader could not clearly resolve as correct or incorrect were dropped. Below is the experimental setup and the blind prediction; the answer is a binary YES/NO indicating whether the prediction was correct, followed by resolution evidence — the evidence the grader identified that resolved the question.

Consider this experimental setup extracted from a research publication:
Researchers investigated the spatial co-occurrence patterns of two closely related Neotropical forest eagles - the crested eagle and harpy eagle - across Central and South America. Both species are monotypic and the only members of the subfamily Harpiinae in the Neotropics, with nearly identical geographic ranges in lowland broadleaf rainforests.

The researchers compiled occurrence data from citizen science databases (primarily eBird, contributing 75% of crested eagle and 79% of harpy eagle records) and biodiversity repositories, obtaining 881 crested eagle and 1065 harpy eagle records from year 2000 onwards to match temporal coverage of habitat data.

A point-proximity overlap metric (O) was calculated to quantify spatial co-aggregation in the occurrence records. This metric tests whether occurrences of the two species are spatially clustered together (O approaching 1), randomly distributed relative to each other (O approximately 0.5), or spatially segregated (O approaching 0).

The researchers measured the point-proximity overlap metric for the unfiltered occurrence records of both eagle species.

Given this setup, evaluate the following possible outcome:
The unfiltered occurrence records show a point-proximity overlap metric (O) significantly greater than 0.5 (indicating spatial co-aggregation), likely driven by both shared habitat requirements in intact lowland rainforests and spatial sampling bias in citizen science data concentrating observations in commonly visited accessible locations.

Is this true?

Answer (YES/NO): NO